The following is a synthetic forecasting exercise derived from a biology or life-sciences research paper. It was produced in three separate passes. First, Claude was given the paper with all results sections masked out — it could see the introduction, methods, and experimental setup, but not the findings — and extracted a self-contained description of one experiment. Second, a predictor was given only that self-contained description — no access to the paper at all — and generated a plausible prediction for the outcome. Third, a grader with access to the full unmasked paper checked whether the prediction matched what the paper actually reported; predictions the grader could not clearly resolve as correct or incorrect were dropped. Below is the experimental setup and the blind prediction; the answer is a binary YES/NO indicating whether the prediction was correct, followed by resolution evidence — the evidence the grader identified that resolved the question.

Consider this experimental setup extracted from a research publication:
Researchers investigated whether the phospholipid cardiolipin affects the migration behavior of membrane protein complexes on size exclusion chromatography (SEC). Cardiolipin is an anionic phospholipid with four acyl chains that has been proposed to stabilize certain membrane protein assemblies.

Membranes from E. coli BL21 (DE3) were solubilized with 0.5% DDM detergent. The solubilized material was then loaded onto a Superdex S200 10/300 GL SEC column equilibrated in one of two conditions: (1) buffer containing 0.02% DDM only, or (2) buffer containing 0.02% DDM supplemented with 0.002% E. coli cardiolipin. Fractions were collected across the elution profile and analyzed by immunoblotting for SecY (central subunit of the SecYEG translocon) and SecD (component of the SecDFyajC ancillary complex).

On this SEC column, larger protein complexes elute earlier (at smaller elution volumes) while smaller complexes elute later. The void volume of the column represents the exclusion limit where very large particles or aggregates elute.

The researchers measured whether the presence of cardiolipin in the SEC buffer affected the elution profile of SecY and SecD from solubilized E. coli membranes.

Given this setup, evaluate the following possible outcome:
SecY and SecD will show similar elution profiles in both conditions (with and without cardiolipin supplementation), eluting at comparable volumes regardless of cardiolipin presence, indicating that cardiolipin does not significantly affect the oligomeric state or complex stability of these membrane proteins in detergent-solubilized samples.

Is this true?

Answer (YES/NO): NO